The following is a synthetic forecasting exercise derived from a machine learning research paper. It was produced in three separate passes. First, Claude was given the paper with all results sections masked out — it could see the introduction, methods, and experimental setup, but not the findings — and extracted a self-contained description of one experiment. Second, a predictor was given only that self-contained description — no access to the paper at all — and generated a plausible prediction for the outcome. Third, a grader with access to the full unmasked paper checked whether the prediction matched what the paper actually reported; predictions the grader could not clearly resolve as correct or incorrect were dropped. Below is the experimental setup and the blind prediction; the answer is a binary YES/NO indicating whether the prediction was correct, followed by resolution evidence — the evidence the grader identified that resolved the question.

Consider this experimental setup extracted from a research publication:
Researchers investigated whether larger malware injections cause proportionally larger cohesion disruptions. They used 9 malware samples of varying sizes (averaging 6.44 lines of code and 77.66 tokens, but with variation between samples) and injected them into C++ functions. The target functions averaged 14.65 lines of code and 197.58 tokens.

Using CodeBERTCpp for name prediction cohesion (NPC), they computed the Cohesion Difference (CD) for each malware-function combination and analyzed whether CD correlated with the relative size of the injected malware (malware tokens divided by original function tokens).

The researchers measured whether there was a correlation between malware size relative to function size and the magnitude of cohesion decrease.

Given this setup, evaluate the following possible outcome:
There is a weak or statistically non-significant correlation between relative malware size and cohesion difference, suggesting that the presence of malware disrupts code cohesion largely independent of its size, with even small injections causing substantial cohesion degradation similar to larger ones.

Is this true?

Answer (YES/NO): YES